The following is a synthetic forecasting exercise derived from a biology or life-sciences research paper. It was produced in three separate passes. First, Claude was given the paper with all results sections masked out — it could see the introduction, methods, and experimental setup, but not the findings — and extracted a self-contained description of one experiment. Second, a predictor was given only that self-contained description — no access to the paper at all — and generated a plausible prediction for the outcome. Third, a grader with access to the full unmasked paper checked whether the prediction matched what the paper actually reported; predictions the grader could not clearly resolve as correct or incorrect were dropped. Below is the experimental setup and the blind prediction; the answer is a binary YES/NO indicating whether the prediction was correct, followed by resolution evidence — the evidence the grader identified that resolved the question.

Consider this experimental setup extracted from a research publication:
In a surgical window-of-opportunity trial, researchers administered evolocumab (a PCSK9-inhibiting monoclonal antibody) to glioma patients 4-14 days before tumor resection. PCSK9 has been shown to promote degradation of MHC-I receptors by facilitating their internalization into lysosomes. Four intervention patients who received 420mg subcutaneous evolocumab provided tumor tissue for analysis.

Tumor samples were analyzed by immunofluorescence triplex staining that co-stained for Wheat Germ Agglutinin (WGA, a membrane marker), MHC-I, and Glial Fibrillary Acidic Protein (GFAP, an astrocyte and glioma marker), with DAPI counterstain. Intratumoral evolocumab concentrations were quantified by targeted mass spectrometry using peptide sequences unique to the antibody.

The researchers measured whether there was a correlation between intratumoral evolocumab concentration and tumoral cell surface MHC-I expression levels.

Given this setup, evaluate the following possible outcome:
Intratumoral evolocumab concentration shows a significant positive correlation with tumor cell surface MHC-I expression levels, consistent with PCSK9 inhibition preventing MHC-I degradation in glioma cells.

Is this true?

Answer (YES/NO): NO